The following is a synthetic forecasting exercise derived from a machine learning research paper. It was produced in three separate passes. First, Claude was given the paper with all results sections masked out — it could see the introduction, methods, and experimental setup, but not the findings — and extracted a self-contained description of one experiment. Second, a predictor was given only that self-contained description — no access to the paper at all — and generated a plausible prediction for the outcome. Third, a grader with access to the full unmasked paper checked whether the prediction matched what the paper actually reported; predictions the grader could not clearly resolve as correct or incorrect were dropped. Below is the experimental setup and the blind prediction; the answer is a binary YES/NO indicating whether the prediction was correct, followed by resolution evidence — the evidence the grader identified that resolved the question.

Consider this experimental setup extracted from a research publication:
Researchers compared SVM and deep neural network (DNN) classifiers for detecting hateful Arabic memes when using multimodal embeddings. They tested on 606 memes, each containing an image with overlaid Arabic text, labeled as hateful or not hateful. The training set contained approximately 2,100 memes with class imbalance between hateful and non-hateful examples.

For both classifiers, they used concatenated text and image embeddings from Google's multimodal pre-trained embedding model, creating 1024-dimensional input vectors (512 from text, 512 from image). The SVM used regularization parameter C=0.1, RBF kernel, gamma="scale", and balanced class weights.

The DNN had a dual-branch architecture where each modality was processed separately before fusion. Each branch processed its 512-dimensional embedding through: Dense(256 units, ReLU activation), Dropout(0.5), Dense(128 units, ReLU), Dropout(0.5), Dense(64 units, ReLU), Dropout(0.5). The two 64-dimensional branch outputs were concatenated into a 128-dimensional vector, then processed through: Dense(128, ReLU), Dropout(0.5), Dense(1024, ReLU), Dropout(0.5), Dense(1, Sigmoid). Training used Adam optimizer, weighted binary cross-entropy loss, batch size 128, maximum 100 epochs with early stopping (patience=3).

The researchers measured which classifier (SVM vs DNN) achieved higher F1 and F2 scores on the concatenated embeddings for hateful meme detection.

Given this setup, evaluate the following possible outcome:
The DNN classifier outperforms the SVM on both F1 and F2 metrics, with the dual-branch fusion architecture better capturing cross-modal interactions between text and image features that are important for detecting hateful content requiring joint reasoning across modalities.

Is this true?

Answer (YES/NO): NO